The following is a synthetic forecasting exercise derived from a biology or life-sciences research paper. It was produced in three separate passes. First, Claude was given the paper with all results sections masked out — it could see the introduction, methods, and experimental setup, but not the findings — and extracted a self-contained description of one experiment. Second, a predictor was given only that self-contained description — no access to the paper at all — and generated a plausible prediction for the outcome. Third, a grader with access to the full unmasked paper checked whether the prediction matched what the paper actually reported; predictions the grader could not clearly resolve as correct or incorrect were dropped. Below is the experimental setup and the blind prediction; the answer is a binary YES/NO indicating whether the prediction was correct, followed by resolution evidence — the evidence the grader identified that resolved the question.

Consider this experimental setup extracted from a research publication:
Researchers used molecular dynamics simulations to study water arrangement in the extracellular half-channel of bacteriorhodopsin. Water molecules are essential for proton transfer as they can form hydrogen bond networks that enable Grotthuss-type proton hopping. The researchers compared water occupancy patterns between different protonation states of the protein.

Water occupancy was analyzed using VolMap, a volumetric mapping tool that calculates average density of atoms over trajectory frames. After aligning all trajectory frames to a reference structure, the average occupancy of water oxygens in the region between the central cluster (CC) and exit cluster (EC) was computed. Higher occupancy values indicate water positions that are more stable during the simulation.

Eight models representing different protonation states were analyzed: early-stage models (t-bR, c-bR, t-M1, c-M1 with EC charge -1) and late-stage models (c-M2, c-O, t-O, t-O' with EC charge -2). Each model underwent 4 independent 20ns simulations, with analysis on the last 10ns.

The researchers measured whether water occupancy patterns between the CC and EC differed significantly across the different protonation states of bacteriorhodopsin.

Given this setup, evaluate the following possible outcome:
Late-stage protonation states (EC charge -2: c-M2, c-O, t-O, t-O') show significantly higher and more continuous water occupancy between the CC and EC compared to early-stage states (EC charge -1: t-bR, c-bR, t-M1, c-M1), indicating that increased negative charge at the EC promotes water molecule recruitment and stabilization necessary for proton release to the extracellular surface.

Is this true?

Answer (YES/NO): NO